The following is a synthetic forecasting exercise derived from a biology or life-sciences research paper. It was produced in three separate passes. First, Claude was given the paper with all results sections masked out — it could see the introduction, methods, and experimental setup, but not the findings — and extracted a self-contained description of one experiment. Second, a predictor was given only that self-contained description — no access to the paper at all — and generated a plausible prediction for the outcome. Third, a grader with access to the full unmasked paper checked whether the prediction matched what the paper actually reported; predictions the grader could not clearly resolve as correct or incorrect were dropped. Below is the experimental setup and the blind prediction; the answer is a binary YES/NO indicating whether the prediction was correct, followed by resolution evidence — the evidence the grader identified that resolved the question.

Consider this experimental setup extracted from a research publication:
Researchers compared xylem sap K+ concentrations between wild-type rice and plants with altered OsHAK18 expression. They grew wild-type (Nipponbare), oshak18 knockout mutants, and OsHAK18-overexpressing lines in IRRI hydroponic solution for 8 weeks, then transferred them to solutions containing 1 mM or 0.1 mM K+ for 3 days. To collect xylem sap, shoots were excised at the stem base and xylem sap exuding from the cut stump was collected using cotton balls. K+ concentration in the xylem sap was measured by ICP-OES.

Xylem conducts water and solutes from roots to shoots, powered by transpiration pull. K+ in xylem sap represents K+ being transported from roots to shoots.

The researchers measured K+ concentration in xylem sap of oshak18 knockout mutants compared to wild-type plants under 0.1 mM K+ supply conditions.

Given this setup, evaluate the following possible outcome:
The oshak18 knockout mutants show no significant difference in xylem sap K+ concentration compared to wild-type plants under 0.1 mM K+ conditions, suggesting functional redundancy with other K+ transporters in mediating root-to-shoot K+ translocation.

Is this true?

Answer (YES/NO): NO